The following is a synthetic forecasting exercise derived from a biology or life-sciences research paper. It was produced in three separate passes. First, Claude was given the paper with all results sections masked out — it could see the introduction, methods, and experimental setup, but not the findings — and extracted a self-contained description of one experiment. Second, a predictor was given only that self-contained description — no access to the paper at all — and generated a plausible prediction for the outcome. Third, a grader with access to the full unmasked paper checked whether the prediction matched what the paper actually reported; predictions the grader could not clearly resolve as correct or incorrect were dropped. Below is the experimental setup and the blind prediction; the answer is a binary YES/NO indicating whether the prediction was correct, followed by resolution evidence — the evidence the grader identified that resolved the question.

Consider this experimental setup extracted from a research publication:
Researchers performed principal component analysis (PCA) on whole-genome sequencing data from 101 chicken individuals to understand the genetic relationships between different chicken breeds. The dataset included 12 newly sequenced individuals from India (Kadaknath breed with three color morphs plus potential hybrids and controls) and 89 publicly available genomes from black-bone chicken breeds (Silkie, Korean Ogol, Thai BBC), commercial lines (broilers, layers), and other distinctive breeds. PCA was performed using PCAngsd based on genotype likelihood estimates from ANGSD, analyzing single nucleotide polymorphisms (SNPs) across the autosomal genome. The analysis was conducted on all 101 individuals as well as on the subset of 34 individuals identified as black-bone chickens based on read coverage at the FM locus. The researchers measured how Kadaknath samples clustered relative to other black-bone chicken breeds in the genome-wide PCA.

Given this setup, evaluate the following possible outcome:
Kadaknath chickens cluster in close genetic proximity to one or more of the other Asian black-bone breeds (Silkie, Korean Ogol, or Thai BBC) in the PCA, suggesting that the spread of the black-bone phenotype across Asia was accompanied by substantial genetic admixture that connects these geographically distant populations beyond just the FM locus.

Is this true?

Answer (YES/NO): NO